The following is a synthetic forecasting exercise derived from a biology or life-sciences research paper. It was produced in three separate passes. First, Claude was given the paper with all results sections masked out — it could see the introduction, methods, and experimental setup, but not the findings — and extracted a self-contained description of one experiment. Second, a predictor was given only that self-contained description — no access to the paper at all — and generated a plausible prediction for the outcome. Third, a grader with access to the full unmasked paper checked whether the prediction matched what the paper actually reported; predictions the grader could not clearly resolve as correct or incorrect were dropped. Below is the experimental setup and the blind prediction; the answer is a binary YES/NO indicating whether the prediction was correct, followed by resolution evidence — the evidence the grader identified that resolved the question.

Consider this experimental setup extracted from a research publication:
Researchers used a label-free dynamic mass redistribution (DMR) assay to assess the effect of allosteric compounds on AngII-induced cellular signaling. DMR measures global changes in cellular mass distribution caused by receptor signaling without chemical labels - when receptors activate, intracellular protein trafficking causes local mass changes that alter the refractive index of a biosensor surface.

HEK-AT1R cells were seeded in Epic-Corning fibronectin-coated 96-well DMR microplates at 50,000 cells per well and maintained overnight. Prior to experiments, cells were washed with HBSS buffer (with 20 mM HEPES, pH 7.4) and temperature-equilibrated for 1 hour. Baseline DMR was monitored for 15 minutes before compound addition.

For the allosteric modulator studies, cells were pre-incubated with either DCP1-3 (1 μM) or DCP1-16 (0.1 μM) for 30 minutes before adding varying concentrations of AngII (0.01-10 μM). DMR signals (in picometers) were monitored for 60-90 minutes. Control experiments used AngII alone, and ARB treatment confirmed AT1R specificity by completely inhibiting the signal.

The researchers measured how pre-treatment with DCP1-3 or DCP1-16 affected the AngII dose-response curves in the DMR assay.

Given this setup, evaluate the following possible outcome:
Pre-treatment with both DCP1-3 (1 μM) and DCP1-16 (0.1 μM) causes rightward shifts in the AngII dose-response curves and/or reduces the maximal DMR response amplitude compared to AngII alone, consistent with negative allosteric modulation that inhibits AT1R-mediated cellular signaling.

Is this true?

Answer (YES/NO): YES